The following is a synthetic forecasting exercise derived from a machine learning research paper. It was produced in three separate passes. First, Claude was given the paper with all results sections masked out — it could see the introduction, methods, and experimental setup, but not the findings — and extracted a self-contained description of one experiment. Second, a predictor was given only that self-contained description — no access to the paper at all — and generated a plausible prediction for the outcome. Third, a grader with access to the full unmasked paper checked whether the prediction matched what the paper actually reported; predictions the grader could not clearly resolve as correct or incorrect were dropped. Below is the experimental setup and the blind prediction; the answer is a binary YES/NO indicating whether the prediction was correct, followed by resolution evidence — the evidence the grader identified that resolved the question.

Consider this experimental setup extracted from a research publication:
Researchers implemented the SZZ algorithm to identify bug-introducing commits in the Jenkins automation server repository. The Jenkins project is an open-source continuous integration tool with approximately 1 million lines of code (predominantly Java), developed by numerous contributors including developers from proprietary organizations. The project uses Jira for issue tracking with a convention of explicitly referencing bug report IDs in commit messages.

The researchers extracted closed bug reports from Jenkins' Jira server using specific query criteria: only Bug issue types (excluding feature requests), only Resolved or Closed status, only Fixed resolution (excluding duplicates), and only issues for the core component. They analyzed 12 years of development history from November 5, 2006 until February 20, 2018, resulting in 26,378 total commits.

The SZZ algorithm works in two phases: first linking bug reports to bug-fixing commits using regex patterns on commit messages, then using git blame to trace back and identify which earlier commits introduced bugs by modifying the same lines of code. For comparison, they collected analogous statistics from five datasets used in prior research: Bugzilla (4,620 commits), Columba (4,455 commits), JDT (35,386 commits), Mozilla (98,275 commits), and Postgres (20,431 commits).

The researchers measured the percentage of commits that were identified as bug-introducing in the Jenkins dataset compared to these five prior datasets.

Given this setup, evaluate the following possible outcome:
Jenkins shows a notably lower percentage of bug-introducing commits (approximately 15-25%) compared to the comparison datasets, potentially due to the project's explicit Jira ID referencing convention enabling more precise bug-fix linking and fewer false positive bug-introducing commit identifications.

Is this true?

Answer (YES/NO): NO